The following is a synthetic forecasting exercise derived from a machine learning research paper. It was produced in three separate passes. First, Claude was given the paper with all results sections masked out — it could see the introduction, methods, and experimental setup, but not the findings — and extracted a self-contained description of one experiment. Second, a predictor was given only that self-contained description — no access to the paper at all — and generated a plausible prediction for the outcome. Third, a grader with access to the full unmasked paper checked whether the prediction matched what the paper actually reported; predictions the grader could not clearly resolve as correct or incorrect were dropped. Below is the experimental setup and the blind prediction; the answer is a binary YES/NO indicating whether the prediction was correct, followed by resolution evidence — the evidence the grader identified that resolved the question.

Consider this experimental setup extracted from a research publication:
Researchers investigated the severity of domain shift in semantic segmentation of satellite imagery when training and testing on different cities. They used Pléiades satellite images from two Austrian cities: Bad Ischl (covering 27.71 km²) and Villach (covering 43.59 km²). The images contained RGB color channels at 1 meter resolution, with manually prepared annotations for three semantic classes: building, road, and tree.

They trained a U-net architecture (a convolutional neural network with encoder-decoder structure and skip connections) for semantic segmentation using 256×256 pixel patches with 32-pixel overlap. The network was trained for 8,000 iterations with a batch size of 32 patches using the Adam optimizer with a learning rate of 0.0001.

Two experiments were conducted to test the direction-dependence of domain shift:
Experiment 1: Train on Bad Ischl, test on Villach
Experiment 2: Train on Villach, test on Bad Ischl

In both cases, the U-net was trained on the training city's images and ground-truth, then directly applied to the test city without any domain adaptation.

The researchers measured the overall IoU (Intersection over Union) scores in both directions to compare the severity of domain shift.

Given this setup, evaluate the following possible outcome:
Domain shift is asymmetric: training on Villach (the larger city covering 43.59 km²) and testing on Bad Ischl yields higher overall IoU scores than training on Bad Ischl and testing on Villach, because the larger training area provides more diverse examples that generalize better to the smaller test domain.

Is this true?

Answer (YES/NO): NO